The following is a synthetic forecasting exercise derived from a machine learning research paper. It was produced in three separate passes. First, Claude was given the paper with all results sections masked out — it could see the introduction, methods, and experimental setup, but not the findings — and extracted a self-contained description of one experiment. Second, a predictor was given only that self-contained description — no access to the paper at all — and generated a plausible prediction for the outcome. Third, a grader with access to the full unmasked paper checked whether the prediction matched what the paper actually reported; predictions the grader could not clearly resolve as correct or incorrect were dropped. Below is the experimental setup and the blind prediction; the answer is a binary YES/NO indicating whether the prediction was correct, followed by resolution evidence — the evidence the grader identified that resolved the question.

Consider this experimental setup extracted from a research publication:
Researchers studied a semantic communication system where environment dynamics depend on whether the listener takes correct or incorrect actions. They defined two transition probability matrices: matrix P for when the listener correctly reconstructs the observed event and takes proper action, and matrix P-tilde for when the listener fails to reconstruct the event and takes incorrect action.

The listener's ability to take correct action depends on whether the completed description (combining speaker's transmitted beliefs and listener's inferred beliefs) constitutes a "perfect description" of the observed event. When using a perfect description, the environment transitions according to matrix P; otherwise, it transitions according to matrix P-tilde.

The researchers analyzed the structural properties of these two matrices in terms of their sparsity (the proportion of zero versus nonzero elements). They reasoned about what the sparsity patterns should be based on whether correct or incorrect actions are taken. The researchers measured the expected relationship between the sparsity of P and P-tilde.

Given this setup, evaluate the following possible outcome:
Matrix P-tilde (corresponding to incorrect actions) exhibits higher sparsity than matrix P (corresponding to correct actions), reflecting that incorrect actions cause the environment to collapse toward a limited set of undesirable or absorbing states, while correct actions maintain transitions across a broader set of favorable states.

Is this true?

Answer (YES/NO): NO